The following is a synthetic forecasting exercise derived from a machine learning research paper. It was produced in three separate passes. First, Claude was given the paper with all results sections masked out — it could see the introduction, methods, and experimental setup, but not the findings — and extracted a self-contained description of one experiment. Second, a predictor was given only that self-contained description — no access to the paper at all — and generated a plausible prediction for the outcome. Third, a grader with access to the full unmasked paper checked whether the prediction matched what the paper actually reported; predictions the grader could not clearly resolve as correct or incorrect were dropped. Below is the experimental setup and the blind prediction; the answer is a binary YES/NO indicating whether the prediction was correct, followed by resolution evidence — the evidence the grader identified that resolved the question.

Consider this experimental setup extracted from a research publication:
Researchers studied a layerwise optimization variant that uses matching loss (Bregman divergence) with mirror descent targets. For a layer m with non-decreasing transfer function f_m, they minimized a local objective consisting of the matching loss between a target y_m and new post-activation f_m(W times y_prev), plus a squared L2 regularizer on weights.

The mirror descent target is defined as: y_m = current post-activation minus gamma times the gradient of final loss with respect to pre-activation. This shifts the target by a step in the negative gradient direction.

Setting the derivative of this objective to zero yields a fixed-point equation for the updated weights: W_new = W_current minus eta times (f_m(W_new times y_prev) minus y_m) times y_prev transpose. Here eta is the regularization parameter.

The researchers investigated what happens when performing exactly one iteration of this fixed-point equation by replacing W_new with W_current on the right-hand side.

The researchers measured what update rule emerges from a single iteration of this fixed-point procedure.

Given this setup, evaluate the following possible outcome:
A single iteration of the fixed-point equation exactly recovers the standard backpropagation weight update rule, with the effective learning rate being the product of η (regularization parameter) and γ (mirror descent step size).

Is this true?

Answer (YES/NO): YES